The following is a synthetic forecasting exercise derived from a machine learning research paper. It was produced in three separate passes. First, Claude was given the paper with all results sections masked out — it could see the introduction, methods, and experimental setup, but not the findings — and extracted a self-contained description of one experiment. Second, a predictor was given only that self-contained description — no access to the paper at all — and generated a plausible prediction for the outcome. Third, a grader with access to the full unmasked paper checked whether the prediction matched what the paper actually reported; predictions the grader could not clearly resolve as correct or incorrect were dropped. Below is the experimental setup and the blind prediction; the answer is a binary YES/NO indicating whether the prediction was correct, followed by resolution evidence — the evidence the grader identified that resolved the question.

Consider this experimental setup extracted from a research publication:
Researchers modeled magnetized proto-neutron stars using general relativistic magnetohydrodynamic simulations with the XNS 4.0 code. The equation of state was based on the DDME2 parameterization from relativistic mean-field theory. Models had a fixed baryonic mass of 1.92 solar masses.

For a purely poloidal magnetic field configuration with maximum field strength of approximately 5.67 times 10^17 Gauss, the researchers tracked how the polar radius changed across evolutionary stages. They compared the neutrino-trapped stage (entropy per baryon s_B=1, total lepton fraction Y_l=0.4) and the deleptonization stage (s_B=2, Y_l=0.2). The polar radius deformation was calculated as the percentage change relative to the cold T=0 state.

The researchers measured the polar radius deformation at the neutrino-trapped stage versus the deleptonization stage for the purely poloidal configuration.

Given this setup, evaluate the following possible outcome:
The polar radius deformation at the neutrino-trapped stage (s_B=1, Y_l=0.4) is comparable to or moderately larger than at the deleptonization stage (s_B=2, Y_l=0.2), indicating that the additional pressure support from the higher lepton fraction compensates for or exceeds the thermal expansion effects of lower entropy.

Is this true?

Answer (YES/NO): YES